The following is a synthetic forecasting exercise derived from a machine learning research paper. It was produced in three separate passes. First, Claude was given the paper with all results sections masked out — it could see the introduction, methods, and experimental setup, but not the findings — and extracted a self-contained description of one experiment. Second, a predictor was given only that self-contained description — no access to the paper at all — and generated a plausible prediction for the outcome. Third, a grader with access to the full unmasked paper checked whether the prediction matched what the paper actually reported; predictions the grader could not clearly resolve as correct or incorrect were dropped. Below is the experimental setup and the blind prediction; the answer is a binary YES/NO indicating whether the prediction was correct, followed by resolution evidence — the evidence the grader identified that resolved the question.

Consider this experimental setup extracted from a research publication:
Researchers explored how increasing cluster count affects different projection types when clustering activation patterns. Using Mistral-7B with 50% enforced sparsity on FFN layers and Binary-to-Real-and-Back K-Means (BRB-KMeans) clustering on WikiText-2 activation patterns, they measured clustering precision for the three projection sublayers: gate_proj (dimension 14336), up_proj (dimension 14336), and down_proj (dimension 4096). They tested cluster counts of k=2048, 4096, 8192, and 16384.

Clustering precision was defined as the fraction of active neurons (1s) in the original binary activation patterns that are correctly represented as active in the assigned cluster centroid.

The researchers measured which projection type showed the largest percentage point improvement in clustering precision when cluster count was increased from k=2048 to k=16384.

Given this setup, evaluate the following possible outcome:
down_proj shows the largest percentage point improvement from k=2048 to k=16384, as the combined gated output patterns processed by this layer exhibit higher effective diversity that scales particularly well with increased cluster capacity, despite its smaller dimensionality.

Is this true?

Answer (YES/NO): YES